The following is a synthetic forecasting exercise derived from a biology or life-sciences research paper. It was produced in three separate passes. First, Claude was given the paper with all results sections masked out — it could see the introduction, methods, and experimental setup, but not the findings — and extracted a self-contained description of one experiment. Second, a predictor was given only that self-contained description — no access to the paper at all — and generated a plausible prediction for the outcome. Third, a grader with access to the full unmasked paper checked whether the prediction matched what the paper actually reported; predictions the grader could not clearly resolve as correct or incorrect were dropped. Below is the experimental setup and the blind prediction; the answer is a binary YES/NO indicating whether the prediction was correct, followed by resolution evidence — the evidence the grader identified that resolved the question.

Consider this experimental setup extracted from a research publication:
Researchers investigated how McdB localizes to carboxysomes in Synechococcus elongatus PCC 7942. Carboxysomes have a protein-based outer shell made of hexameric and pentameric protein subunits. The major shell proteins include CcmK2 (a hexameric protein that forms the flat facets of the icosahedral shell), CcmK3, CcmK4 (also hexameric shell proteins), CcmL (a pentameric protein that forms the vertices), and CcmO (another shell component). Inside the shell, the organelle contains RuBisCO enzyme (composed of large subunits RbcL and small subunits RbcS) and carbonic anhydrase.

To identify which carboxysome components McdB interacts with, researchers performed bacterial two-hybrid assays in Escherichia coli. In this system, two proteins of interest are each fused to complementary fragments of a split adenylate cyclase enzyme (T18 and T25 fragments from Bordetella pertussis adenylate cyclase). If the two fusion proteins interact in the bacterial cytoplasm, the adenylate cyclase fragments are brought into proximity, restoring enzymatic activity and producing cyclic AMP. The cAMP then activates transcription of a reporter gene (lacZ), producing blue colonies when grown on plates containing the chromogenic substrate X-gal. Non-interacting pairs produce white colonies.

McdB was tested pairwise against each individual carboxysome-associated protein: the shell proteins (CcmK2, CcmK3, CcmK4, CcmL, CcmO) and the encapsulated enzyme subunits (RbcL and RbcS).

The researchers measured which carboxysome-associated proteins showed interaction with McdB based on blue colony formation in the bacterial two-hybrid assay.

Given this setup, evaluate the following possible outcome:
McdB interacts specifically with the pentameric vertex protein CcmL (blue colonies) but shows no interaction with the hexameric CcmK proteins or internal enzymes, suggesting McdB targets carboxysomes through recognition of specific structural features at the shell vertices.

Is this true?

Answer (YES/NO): NO